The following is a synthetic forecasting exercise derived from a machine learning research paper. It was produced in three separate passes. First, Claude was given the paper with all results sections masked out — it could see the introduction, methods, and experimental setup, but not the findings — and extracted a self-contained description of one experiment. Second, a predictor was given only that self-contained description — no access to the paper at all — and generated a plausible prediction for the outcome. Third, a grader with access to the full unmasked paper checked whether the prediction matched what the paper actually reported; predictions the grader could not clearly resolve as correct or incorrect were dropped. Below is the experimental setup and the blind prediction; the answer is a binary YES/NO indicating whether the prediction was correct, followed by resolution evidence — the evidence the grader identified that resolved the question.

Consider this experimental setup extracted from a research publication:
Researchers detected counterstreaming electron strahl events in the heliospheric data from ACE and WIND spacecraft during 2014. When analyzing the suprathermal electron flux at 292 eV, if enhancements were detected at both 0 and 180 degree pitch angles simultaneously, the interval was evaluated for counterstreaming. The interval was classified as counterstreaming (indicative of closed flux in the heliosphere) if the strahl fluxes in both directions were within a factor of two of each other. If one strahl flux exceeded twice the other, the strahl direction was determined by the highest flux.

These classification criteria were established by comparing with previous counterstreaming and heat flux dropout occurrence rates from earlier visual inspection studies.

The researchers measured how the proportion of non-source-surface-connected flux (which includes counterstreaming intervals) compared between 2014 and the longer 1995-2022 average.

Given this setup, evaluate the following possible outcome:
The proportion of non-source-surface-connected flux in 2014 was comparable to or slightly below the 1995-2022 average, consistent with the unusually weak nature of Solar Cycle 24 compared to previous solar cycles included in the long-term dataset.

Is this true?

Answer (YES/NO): YES